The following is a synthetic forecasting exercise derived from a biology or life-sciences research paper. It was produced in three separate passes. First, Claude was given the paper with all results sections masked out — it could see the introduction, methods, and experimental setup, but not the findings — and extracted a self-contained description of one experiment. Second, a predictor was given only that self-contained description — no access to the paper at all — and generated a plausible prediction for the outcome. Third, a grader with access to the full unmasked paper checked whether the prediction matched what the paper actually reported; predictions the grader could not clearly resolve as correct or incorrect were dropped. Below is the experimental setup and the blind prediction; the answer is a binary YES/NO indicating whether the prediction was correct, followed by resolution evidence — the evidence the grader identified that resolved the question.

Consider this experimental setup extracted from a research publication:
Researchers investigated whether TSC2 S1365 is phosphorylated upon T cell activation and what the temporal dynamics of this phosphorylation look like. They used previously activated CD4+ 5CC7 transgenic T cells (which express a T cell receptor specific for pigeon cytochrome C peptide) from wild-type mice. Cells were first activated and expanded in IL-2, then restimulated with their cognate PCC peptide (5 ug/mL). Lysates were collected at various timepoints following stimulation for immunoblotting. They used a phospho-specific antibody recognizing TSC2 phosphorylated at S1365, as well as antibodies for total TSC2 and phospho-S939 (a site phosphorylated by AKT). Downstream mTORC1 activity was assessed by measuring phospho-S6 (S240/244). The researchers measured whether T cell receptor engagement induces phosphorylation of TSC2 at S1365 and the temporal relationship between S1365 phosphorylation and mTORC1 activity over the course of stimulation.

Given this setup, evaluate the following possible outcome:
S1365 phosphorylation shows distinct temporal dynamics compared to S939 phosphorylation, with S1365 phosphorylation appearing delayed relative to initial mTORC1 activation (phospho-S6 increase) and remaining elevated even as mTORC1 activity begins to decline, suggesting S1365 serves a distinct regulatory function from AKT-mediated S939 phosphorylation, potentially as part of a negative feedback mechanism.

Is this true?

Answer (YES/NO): NO